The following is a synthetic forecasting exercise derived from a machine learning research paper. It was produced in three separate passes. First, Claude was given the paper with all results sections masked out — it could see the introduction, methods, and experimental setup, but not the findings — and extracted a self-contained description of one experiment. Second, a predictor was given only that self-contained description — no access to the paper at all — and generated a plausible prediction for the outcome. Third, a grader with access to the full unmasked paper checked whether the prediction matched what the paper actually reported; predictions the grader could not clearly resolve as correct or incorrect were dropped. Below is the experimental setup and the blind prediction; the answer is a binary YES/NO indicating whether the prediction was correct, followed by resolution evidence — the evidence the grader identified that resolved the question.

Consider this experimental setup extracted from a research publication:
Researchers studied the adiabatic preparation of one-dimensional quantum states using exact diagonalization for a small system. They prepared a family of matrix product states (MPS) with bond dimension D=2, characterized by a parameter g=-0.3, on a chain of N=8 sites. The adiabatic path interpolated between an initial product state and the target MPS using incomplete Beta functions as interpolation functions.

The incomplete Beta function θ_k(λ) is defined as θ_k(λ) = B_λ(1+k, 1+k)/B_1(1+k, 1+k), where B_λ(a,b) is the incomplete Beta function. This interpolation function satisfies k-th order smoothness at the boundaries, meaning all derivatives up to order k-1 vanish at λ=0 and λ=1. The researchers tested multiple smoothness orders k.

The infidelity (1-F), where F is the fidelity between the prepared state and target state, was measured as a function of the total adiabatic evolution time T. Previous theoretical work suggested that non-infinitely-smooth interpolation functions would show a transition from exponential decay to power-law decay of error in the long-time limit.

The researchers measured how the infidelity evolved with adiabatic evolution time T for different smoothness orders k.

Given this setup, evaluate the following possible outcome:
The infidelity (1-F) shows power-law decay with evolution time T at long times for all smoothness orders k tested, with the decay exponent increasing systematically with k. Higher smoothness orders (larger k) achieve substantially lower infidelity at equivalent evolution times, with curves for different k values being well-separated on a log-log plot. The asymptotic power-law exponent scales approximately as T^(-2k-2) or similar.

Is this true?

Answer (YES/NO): YES